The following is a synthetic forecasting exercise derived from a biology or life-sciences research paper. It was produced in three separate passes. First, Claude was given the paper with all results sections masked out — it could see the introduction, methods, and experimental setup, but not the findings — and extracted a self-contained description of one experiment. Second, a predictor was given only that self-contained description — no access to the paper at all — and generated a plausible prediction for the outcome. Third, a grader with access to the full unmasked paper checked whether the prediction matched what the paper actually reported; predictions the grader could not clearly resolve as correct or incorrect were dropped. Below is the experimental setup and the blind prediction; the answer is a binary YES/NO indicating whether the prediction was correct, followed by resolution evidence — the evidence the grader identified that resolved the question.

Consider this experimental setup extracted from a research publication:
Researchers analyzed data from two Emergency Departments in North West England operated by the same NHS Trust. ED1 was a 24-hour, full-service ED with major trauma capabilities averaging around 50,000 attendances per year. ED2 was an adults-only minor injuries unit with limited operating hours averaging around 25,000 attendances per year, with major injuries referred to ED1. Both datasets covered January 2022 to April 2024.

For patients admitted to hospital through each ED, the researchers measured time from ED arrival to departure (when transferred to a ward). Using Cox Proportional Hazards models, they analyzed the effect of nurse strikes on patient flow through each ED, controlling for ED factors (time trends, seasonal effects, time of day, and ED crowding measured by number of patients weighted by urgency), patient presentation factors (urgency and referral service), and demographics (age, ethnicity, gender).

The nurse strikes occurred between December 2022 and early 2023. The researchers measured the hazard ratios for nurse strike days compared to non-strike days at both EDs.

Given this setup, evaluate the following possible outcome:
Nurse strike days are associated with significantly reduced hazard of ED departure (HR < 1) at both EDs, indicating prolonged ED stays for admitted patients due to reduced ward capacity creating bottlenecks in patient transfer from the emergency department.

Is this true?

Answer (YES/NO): NO